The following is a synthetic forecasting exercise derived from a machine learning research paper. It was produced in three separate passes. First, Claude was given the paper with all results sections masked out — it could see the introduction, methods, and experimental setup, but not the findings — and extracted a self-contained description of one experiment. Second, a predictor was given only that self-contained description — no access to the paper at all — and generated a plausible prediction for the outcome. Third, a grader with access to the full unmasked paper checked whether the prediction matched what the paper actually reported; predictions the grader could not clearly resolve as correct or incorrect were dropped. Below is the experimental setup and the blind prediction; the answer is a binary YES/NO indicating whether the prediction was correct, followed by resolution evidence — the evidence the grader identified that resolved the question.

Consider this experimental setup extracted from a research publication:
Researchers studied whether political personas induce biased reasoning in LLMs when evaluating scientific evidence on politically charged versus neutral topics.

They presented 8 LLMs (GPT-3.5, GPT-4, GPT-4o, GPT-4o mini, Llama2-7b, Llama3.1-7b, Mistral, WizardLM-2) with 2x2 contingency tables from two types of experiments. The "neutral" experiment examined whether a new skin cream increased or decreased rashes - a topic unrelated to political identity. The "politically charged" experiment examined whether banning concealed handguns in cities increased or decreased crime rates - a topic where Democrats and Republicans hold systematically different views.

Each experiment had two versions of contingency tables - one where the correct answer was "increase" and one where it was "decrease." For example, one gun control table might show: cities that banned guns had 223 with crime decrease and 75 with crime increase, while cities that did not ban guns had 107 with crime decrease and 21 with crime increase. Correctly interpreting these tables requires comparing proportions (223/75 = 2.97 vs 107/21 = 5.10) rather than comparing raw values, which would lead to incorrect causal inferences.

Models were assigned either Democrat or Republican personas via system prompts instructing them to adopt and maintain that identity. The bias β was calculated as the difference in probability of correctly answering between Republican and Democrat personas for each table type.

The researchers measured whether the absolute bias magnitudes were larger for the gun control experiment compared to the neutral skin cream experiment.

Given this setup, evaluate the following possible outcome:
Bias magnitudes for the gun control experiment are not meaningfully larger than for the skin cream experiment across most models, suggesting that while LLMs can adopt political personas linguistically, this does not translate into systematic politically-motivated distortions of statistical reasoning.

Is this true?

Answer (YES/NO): NO